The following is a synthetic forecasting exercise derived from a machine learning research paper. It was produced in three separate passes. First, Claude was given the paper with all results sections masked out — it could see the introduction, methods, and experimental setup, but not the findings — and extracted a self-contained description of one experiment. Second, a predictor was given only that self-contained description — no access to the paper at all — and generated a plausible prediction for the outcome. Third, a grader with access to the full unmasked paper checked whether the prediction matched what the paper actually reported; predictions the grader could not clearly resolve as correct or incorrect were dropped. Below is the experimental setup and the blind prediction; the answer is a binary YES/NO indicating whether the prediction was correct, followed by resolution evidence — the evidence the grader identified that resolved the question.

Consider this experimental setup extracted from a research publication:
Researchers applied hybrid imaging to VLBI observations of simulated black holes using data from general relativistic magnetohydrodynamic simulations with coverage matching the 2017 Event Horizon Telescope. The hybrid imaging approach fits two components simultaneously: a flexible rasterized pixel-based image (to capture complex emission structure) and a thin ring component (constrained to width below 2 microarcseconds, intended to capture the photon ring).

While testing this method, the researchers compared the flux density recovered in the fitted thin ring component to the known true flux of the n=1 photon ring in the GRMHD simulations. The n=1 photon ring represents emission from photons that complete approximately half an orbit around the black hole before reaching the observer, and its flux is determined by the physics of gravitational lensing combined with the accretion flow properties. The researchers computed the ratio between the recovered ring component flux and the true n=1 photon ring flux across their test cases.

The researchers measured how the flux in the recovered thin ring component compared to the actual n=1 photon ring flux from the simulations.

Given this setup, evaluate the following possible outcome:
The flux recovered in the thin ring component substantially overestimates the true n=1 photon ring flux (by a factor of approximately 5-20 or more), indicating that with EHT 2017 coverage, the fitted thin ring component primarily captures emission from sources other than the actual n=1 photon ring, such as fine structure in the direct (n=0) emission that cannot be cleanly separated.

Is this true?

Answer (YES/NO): NO